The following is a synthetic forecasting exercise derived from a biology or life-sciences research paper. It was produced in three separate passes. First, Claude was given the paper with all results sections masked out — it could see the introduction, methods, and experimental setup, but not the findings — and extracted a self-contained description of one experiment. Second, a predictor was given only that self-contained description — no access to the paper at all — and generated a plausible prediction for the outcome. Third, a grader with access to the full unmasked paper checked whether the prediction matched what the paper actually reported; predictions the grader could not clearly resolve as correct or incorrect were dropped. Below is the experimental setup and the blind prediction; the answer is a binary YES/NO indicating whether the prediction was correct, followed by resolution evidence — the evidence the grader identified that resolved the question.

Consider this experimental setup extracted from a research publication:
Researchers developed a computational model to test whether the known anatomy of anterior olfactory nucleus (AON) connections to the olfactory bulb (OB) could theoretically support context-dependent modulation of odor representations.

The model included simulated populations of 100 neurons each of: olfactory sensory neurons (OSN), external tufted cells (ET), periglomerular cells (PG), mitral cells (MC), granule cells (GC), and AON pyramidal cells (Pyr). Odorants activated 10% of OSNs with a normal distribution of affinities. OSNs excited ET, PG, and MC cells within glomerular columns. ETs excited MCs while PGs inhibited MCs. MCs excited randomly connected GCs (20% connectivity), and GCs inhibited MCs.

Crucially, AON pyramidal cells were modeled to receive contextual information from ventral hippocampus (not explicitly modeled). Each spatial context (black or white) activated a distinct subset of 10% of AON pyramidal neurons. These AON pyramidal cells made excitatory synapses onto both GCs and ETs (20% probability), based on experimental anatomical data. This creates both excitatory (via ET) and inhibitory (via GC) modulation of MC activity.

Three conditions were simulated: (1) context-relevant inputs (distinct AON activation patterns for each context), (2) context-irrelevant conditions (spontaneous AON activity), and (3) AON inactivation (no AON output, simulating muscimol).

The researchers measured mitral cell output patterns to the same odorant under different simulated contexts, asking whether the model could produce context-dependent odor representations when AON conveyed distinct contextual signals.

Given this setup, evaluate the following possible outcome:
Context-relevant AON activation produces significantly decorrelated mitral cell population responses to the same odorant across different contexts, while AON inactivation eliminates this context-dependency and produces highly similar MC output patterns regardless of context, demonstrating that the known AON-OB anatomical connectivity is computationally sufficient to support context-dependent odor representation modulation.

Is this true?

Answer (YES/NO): YES